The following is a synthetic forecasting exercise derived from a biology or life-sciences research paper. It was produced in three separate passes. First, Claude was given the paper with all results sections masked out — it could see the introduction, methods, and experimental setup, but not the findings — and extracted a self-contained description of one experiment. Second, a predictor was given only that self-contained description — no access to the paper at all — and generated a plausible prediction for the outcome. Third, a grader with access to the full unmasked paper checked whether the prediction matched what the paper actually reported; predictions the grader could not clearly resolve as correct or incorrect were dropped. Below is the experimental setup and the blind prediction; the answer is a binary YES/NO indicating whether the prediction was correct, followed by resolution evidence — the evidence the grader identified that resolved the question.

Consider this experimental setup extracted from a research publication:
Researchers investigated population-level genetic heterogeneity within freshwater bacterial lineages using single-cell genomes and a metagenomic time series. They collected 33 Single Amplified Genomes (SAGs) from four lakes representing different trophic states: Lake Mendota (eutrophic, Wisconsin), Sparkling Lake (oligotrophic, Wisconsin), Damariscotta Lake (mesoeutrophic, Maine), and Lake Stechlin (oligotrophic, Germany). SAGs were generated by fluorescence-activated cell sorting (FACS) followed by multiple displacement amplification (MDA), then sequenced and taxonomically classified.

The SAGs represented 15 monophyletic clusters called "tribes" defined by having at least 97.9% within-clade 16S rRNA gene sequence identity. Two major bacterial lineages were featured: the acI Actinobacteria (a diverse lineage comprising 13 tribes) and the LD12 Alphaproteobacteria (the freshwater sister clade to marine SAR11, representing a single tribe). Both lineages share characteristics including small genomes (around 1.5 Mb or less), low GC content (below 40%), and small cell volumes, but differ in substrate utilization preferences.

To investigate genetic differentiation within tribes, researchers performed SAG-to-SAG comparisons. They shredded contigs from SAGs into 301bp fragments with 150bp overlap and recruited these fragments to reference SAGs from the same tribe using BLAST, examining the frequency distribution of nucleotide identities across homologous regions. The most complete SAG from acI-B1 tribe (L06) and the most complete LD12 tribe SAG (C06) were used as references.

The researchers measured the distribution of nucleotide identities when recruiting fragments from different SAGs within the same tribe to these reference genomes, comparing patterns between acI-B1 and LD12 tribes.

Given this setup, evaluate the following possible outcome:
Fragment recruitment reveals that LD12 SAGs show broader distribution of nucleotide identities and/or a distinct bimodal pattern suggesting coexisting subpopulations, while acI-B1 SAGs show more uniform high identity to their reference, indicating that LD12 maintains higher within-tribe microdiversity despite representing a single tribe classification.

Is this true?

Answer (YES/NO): NO